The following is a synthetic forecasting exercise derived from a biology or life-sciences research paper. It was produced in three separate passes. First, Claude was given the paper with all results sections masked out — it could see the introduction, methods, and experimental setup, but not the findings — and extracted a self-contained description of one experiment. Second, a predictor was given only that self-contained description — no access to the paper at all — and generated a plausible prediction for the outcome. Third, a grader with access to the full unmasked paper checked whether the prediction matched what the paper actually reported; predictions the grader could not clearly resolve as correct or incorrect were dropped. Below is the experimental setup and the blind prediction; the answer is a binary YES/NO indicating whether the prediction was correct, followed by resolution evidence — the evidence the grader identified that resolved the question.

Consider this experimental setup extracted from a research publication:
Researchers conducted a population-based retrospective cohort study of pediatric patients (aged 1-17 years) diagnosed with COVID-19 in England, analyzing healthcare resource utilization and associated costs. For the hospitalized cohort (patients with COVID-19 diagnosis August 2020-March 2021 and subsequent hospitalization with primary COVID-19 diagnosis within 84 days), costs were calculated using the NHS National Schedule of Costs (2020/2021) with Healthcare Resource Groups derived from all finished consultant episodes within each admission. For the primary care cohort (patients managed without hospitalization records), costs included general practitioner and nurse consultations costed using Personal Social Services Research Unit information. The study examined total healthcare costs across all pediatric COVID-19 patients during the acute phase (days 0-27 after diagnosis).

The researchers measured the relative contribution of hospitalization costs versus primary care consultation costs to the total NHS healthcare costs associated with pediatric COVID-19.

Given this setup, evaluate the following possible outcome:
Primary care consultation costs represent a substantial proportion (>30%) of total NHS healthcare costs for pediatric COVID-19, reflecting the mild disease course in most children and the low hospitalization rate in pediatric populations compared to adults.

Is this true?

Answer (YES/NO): YES